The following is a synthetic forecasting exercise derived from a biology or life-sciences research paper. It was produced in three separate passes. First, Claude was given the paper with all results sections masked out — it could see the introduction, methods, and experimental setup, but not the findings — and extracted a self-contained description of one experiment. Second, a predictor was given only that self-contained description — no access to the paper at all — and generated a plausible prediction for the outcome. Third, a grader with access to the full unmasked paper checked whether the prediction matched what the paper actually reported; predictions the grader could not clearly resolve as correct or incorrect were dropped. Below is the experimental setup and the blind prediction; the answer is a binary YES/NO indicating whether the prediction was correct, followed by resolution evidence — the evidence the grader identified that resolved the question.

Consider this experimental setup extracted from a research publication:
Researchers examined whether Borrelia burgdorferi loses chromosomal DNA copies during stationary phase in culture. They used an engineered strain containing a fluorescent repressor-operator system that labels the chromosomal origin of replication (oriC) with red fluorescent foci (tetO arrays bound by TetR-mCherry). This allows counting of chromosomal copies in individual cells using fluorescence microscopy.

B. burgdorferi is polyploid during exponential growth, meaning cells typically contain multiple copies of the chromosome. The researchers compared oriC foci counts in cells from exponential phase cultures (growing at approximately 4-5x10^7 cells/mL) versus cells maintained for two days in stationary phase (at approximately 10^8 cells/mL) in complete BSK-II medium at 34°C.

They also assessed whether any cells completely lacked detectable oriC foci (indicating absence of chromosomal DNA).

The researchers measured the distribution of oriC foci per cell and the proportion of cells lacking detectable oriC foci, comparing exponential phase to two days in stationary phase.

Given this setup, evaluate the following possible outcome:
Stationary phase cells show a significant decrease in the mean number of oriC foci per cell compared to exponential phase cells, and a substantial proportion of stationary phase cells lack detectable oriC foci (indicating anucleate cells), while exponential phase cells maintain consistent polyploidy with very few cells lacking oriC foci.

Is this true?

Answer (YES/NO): YES